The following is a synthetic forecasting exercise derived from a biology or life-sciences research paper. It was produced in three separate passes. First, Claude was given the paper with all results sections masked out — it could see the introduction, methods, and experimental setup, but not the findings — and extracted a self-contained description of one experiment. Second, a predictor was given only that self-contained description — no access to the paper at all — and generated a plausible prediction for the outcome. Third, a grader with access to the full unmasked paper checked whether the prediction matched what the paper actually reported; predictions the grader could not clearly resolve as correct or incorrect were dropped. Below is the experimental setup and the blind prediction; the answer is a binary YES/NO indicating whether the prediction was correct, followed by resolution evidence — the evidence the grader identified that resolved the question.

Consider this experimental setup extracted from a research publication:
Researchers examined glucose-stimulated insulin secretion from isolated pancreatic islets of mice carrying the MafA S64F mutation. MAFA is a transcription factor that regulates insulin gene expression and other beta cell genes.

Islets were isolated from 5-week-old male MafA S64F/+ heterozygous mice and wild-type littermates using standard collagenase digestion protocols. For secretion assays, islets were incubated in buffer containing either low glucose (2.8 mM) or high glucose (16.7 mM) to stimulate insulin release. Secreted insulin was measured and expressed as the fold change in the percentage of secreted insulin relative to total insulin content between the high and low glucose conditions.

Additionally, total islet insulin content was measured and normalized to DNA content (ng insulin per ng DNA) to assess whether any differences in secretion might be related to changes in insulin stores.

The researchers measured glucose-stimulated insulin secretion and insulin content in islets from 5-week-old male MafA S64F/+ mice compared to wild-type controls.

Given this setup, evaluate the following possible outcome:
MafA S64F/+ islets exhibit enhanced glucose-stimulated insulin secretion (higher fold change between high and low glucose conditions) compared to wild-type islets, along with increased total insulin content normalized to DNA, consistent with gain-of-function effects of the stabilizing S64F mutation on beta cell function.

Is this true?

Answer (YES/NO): NO